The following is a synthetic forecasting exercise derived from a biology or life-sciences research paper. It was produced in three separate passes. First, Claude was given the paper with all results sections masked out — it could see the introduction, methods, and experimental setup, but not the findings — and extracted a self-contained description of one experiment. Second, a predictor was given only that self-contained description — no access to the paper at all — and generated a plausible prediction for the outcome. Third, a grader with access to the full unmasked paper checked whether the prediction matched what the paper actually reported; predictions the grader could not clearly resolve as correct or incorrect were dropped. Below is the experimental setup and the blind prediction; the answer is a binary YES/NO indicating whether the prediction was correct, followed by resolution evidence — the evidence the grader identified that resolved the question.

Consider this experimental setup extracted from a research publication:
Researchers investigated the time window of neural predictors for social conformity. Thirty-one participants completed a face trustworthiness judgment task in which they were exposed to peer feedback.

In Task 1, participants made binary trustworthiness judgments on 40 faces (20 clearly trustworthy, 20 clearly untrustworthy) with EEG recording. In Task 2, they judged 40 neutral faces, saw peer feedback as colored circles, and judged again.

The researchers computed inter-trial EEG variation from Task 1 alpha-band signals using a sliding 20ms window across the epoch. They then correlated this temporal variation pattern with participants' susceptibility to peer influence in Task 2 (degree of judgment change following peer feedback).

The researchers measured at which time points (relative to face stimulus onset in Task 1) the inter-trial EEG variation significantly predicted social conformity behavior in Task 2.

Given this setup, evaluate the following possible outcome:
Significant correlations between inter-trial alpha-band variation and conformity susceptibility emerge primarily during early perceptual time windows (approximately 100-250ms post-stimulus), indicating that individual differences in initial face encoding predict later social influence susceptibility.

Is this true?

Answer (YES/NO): NO